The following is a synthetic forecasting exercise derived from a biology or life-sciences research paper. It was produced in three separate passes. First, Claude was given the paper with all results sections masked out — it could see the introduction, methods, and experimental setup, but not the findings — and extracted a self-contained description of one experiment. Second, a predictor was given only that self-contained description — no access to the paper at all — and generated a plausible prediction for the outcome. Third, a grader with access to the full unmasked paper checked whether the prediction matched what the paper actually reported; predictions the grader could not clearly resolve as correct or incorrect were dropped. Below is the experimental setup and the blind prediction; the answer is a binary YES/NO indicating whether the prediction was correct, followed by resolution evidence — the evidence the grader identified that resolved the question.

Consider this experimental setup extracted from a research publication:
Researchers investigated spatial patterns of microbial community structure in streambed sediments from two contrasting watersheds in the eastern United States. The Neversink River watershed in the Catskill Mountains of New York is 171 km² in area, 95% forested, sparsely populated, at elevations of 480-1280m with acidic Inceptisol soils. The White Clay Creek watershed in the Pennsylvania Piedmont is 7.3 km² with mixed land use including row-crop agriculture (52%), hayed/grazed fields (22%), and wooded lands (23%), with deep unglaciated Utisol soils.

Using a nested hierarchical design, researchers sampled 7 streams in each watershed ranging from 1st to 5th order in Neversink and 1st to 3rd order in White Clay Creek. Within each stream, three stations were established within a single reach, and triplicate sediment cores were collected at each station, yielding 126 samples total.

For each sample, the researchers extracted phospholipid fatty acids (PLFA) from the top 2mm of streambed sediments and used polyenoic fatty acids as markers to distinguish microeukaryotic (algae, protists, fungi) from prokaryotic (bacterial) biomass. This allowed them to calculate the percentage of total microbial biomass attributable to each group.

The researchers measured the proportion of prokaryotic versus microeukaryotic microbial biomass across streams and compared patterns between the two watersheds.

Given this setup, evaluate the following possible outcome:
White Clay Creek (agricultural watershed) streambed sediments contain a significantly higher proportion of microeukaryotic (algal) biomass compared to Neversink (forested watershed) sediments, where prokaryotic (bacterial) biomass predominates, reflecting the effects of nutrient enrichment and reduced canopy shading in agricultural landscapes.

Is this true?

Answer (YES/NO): NO